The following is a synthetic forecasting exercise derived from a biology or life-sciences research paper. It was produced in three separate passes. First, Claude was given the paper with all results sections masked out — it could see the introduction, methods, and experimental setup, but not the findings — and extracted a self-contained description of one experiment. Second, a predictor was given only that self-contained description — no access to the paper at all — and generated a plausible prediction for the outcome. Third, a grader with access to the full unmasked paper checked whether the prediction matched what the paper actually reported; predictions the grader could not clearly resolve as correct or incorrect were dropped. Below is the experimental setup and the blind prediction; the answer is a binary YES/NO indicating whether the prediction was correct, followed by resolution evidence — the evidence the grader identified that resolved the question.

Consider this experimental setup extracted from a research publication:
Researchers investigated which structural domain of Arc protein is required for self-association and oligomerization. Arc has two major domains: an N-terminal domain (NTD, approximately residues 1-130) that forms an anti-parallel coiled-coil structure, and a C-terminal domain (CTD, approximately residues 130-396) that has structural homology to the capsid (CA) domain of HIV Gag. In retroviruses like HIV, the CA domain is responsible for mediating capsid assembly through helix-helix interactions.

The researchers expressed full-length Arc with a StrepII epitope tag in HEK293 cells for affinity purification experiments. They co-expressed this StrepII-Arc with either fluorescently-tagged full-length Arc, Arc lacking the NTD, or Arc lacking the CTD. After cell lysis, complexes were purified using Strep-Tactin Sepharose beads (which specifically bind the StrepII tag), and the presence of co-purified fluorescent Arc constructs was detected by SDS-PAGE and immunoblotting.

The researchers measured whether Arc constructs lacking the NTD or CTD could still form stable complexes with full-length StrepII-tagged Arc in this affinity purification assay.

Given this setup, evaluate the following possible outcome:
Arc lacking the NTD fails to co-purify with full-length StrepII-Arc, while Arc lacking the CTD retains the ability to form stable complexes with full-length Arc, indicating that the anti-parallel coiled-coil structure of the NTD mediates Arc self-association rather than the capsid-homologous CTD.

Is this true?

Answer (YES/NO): YES